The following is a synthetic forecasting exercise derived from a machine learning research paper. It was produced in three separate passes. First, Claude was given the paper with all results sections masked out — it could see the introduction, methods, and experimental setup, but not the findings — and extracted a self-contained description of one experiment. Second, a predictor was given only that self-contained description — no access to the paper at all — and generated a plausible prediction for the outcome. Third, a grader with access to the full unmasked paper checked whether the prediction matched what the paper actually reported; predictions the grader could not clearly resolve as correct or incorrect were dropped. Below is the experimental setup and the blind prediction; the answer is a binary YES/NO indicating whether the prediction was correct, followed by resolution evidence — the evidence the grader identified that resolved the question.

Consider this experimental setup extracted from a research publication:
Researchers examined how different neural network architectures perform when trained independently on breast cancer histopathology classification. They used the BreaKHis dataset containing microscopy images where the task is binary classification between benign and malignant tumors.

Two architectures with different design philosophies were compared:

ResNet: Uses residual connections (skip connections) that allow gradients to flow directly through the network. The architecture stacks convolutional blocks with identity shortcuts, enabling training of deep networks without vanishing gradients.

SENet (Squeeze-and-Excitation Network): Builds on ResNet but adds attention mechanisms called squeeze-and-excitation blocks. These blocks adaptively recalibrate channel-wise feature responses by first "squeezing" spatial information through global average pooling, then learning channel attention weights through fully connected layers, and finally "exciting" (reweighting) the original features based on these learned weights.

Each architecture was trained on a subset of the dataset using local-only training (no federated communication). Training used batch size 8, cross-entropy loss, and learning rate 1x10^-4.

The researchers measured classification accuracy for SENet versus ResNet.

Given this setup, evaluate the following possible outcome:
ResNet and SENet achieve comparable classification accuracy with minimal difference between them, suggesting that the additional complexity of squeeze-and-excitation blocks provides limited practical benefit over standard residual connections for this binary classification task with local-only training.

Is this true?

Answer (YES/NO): NO